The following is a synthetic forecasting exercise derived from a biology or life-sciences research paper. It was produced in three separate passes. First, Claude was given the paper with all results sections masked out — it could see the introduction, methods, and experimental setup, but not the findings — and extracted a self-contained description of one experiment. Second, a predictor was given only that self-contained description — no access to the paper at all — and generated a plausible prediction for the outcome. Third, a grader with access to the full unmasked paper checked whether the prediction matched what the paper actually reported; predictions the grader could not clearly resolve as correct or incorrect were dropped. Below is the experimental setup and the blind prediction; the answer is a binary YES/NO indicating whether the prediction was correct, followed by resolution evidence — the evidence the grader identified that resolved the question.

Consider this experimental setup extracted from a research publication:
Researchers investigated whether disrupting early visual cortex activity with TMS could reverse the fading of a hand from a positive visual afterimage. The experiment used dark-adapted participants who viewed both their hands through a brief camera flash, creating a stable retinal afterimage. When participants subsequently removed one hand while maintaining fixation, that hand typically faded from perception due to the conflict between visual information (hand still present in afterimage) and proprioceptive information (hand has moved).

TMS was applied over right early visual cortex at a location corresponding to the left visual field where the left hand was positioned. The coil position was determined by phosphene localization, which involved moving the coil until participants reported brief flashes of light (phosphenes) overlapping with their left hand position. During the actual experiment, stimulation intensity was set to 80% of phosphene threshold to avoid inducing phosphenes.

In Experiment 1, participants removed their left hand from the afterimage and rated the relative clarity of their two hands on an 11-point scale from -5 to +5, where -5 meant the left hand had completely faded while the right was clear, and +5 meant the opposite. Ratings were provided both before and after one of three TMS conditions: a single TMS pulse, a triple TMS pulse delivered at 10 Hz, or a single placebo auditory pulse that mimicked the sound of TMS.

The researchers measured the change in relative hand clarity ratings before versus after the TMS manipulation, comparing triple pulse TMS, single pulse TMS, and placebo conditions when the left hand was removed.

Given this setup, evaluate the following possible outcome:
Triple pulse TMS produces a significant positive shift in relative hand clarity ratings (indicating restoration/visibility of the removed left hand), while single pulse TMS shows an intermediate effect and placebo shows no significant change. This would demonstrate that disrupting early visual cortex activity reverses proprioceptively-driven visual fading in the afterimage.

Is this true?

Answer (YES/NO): NO